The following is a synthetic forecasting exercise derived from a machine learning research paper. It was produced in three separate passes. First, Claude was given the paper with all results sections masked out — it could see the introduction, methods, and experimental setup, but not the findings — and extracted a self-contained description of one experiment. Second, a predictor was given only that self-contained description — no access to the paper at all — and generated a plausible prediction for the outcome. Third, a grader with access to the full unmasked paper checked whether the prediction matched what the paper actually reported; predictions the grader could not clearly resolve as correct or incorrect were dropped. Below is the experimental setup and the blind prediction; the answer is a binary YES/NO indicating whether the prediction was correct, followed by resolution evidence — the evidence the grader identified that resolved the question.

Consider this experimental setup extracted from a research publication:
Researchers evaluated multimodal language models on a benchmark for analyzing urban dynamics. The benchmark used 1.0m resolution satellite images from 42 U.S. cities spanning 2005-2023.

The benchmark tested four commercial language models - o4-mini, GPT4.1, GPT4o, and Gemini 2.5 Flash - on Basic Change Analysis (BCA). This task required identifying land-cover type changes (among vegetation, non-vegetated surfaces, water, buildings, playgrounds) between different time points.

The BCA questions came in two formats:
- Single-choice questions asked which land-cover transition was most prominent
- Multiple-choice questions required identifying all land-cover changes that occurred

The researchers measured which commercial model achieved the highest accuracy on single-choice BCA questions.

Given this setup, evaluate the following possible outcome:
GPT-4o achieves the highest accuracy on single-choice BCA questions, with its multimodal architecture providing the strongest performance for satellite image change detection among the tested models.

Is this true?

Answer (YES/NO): NO